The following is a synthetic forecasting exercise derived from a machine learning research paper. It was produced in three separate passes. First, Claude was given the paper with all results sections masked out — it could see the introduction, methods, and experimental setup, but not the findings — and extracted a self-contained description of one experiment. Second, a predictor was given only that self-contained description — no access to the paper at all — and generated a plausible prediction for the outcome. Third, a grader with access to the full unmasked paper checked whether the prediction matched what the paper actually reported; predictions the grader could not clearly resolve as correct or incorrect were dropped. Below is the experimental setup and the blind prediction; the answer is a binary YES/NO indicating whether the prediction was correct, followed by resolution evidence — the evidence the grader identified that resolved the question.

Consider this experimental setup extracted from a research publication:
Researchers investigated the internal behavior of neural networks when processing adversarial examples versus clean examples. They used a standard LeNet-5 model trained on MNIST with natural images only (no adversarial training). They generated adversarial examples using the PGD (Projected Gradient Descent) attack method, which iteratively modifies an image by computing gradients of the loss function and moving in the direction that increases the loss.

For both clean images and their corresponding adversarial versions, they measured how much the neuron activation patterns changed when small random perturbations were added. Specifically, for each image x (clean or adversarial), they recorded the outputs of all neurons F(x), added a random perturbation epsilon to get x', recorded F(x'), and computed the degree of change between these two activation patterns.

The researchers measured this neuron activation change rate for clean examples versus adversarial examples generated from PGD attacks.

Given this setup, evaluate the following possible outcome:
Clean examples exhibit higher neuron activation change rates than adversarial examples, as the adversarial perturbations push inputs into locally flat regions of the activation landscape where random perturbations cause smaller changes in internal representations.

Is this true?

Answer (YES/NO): NO